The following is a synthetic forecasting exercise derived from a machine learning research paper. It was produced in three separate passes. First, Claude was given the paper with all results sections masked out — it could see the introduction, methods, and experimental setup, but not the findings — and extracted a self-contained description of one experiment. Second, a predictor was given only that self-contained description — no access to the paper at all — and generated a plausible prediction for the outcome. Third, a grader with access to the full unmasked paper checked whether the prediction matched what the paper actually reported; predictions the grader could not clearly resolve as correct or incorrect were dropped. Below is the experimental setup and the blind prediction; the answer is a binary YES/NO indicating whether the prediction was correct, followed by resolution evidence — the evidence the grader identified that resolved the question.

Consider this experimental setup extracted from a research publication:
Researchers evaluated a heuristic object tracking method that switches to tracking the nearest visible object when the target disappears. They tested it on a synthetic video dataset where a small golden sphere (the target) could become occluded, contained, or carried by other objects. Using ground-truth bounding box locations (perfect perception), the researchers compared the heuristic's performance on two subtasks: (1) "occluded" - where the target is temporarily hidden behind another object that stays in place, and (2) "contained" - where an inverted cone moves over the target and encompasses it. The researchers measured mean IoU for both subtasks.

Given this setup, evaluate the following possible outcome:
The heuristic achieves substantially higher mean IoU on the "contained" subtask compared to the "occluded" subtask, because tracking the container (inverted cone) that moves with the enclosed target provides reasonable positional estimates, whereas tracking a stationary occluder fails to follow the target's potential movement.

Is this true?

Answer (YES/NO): YES